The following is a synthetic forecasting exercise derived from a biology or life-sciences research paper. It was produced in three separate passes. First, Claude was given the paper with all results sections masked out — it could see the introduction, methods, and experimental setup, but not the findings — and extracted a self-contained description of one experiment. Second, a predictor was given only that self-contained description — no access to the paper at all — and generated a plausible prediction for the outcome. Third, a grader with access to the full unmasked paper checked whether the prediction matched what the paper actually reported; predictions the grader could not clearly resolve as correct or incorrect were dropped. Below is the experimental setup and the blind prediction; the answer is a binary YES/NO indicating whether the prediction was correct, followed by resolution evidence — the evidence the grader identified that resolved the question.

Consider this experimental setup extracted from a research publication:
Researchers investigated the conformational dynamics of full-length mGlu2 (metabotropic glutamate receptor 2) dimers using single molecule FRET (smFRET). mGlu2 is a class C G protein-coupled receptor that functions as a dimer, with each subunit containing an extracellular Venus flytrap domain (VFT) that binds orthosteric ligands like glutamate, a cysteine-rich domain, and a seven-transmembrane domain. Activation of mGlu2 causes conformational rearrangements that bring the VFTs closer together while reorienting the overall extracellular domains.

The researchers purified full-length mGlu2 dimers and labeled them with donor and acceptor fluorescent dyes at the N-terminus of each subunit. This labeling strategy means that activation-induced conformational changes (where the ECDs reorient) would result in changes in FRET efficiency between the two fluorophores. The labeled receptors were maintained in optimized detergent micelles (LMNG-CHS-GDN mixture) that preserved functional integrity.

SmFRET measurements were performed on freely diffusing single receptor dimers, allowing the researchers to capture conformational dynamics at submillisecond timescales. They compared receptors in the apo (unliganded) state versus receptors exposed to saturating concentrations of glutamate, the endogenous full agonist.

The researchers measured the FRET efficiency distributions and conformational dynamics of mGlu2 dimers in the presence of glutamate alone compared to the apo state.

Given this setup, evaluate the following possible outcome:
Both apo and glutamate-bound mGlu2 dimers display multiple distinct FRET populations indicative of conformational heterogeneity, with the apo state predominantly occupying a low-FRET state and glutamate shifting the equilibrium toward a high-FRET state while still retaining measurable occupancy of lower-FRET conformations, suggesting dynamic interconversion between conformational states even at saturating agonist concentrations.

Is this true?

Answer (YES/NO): NO